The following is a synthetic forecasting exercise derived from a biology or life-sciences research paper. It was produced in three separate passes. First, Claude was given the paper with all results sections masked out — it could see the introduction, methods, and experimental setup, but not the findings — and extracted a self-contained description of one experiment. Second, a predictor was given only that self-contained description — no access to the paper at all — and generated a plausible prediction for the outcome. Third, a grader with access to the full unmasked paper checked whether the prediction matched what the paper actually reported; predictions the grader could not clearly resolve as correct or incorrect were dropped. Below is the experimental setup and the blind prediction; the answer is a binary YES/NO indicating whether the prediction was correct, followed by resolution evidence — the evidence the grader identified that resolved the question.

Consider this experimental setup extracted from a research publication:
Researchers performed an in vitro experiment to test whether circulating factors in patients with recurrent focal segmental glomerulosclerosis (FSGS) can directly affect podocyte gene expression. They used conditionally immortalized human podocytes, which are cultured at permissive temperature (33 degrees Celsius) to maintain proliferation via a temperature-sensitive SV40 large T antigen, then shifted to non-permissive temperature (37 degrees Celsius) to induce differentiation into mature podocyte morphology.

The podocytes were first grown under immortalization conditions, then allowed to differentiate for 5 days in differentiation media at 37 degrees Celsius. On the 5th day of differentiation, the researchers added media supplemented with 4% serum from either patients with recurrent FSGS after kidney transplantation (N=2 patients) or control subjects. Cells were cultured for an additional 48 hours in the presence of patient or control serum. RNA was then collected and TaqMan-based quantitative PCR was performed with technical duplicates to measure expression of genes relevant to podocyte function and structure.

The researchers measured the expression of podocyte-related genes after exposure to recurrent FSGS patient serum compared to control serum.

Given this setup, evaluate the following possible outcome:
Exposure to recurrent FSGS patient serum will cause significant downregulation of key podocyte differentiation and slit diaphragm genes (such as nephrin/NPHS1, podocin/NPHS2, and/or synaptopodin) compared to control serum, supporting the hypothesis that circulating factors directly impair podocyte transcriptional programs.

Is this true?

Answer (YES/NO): NO